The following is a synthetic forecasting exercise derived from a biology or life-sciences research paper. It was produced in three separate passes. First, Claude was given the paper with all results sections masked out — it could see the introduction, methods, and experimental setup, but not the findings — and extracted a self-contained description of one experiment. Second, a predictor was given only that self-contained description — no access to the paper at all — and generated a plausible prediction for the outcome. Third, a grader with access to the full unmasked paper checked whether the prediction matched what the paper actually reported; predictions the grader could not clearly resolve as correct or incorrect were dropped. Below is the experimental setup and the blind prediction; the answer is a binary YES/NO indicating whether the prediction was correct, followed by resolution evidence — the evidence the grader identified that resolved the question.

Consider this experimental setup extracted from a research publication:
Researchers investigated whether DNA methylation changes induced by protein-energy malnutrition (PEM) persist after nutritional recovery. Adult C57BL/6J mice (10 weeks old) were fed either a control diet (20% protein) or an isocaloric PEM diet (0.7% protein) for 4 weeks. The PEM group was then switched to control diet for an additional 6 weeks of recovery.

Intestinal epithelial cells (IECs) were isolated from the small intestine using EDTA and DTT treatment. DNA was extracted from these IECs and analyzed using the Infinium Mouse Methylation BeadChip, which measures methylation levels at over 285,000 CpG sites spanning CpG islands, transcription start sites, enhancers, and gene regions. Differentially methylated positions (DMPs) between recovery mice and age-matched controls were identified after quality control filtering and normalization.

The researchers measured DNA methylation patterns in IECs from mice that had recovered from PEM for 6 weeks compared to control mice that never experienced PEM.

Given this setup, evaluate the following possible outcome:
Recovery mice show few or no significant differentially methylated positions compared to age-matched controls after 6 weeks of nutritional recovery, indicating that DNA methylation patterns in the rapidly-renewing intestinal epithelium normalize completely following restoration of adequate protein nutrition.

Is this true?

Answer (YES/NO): NO